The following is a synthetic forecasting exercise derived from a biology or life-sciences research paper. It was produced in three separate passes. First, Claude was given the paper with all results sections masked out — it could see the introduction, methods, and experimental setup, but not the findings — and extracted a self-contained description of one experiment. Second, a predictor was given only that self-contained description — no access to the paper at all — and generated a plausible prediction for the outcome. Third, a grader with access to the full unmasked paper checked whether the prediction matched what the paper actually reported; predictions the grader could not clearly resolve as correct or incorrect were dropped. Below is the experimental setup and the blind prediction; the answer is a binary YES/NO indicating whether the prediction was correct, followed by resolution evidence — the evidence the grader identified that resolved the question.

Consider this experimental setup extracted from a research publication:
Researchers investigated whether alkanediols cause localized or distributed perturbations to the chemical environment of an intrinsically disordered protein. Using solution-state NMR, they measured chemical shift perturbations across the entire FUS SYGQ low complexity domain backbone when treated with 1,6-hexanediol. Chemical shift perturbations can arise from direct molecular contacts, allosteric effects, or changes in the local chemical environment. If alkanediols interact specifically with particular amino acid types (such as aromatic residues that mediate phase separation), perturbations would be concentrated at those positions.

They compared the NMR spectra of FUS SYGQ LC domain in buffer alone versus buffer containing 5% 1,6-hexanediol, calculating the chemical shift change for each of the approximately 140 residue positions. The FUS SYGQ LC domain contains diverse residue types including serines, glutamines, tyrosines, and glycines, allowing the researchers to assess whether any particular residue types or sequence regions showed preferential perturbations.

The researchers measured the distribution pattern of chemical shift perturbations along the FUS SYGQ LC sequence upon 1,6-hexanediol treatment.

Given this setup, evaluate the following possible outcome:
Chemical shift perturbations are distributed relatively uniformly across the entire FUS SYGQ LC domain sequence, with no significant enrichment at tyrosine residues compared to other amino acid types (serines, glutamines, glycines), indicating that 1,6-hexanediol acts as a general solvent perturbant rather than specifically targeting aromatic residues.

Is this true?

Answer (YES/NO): YES